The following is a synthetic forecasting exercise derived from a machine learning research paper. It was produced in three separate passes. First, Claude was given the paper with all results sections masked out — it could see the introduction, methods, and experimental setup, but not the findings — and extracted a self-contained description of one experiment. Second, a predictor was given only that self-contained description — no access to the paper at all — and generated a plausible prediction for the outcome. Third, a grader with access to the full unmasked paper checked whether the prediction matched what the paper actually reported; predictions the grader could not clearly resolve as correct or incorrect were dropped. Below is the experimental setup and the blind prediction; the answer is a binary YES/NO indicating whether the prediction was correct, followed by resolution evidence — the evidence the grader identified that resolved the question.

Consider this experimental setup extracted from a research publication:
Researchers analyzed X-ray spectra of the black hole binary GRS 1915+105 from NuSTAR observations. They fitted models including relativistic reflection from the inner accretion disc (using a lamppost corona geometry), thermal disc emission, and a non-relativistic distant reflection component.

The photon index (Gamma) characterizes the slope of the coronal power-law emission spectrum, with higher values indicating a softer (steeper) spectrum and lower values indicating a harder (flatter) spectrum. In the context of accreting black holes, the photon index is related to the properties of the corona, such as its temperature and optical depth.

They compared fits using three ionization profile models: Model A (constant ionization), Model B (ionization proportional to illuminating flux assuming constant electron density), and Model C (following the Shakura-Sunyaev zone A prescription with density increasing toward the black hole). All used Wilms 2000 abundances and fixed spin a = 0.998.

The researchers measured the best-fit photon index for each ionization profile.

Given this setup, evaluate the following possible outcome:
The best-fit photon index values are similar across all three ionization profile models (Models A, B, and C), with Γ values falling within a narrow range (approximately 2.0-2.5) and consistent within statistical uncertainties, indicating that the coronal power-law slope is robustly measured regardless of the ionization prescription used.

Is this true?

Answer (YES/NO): NO